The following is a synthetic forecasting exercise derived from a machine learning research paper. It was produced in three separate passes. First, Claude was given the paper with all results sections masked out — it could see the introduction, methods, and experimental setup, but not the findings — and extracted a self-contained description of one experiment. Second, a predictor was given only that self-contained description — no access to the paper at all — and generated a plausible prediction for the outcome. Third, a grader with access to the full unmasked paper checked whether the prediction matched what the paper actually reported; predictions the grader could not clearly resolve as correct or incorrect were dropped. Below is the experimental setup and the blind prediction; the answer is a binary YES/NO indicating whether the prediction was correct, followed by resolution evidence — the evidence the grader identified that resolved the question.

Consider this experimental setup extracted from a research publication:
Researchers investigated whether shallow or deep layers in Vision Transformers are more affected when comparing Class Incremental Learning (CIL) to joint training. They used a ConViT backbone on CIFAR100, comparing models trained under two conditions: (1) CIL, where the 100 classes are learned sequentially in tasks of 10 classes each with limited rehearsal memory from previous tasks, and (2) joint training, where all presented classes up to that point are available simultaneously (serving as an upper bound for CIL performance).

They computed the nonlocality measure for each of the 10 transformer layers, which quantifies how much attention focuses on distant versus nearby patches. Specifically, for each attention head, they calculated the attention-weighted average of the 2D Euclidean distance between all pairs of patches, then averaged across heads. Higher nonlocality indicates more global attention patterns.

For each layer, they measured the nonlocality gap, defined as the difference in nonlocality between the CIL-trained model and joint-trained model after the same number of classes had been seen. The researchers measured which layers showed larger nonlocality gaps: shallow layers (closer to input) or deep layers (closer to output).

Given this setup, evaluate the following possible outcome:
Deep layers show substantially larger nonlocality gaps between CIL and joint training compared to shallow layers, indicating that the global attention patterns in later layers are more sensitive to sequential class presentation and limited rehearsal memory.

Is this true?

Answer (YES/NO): YES